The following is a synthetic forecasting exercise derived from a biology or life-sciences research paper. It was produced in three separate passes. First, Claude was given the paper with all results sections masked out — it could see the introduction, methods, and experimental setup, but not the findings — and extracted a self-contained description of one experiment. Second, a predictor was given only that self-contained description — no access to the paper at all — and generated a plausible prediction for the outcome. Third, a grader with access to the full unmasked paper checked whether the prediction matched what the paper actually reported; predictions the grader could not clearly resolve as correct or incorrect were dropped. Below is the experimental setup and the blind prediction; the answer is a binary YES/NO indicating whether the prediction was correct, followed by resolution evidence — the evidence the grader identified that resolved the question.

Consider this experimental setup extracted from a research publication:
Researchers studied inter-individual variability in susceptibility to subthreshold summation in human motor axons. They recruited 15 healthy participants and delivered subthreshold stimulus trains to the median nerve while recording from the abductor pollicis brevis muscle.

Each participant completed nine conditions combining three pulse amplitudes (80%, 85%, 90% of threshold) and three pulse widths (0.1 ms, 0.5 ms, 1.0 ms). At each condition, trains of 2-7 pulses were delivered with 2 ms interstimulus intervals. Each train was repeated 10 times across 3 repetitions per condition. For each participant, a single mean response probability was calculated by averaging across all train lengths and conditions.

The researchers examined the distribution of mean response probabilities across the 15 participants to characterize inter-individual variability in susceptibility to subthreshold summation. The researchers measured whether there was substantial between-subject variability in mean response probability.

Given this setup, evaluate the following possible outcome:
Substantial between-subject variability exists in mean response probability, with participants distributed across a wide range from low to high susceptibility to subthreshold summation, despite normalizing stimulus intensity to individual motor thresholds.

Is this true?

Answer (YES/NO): YES